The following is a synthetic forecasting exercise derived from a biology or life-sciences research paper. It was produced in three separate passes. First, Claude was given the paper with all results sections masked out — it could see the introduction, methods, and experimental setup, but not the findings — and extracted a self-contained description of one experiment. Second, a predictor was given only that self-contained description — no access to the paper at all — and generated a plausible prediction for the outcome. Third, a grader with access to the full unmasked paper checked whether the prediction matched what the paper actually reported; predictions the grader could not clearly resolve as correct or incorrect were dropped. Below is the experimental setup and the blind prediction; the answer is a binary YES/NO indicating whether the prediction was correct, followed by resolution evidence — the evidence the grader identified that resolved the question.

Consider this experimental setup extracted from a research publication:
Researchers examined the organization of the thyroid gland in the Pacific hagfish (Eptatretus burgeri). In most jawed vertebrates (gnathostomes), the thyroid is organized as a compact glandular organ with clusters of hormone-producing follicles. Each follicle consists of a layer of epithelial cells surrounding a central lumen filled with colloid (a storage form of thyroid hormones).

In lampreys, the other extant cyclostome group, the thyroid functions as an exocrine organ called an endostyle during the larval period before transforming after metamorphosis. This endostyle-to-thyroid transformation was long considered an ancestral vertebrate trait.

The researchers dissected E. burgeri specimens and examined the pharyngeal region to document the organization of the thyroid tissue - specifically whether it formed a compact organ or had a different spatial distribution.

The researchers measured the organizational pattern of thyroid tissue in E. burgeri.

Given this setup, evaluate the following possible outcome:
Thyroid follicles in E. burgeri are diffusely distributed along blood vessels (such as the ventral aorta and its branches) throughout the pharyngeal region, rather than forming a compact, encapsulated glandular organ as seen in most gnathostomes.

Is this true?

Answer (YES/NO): YES